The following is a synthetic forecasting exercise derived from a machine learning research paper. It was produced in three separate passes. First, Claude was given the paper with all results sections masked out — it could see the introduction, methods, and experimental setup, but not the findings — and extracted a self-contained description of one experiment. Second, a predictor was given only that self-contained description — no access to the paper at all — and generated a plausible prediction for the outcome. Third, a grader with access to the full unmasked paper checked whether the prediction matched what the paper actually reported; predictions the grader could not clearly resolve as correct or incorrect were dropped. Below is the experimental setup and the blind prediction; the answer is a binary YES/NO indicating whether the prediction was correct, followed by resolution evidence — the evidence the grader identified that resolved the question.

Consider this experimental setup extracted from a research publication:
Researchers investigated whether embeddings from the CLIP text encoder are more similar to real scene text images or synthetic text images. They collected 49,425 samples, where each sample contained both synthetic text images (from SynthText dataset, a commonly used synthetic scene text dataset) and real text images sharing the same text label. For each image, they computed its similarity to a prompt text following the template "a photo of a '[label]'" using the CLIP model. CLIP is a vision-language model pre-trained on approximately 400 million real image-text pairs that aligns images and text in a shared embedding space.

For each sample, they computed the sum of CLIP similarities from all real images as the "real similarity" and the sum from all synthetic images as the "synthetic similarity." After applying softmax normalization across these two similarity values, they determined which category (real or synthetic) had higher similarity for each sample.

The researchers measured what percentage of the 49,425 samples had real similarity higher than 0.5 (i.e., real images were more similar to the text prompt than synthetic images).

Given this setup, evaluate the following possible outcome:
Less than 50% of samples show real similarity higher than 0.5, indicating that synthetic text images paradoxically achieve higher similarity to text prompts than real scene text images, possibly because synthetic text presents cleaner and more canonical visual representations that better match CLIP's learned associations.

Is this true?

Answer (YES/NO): NO